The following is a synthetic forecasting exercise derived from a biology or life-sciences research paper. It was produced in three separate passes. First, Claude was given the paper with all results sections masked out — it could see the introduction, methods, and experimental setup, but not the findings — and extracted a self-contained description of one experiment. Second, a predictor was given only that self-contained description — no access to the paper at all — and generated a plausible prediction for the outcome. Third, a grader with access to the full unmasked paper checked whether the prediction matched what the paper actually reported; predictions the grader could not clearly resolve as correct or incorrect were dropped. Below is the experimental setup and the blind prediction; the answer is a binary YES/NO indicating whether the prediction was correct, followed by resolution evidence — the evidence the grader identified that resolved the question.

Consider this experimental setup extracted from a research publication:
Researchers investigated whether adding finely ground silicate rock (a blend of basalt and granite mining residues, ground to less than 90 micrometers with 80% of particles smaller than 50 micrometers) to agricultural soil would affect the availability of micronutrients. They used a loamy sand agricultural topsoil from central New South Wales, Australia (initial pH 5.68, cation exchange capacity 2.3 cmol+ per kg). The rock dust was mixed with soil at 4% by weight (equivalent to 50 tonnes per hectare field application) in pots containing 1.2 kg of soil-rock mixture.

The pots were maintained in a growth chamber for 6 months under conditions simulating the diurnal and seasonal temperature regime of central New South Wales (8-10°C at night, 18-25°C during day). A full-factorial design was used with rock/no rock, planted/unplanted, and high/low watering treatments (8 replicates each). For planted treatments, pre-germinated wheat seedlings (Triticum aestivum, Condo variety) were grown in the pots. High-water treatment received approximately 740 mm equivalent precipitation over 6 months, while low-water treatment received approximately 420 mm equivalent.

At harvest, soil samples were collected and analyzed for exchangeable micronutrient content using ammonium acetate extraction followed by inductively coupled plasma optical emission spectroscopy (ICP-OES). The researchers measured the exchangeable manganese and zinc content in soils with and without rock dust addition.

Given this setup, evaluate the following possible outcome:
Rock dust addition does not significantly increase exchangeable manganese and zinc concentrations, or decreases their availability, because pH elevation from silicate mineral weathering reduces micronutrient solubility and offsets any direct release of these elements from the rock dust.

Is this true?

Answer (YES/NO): YES